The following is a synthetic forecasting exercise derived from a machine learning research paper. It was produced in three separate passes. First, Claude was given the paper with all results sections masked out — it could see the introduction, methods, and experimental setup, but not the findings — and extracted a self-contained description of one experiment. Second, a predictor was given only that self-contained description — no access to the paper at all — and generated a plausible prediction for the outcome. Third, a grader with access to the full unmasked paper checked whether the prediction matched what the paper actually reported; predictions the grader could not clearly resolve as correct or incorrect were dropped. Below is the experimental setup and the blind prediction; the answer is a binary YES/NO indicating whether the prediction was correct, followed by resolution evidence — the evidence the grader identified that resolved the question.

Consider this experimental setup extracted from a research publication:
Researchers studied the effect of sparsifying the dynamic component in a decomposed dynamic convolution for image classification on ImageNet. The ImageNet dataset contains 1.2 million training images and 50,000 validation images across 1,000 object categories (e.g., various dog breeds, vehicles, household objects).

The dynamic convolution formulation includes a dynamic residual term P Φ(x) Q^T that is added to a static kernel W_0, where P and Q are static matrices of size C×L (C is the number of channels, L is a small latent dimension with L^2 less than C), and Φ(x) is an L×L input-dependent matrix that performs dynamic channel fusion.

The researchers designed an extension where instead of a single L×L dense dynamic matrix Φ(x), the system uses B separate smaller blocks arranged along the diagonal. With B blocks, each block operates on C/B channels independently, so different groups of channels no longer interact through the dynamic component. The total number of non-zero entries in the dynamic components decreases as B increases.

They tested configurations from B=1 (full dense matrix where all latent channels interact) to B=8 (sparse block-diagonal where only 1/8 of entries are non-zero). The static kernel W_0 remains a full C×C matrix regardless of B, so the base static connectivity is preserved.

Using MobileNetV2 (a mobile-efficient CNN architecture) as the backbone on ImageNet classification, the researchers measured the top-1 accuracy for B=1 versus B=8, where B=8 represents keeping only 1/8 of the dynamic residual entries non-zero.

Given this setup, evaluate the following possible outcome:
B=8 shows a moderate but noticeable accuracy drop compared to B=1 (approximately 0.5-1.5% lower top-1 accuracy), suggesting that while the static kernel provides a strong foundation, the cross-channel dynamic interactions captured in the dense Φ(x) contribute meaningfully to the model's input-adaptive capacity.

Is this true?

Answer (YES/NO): YES